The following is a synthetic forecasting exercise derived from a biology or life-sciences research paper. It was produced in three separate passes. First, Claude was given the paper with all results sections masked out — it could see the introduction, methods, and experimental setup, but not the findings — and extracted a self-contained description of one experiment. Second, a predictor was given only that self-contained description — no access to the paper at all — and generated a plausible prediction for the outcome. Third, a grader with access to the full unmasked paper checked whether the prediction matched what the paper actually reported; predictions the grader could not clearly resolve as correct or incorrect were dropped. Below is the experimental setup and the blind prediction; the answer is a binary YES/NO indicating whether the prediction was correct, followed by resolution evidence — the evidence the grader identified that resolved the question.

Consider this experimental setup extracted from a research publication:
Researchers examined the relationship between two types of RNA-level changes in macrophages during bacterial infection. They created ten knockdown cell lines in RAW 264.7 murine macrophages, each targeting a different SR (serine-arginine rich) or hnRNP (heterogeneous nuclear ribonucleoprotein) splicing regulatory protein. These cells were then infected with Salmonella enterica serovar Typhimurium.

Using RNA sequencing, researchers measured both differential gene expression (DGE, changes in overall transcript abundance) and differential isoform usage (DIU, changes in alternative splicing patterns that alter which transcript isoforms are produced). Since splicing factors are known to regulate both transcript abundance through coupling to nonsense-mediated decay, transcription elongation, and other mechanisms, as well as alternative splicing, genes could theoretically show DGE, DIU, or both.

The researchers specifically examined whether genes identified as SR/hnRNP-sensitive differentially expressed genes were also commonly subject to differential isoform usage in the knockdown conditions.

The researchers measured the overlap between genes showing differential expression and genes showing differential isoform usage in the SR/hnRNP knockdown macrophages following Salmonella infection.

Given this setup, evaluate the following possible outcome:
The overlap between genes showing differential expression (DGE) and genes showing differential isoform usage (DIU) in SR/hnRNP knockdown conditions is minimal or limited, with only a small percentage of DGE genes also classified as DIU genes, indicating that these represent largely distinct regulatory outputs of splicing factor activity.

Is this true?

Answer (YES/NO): YES